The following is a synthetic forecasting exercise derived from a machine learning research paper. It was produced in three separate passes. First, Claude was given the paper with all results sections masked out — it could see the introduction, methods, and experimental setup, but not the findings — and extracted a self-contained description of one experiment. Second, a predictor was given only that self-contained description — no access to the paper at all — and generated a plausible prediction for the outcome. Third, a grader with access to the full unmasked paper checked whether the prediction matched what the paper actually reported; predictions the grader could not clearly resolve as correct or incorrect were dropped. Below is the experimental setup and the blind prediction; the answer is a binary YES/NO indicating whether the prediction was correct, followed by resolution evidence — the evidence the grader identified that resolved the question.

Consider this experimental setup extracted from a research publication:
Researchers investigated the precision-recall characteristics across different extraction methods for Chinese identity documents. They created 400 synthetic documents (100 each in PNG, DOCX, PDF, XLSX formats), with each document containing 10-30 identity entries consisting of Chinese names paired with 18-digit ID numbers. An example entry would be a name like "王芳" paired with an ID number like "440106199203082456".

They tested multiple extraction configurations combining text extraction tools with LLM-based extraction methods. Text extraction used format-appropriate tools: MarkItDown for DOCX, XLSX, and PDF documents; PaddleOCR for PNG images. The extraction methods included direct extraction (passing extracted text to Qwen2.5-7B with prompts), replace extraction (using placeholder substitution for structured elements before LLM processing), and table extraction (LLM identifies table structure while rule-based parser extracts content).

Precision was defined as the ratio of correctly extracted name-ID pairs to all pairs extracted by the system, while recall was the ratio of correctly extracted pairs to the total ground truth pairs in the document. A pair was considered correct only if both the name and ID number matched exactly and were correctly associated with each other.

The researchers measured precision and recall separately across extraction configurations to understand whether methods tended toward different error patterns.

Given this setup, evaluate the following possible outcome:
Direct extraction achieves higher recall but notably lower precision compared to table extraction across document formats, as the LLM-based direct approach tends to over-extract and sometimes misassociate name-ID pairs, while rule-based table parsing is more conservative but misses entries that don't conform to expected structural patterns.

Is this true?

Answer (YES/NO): NO